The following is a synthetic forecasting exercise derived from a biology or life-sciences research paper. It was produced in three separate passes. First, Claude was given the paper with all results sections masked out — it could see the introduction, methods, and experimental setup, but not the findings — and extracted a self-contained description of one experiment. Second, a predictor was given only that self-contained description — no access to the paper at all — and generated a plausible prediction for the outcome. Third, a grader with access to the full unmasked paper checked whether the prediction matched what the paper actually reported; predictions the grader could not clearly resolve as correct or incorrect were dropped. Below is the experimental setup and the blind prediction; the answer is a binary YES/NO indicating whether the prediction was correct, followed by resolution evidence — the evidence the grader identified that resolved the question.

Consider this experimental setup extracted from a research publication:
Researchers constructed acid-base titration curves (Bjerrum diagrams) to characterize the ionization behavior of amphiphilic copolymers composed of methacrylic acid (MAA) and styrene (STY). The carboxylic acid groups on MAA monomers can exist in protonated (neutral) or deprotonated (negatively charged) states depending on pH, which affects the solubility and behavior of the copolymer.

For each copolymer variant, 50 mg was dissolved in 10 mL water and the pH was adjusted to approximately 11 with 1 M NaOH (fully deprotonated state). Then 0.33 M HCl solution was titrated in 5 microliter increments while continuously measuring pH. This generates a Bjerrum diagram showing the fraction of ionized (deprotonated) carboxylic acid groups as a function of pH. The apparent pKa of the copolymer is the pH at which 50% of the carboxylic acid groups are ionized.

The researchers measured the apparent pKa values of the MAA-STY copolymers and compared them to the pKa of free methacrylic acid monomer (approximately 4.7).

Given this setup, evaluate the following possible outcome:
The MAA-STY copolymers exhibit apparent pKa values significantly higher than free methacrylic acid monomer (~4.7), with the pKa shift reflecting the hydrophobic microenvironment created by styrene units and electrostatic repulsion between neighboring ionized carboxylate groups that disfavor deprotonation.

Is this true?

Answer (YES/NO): YES